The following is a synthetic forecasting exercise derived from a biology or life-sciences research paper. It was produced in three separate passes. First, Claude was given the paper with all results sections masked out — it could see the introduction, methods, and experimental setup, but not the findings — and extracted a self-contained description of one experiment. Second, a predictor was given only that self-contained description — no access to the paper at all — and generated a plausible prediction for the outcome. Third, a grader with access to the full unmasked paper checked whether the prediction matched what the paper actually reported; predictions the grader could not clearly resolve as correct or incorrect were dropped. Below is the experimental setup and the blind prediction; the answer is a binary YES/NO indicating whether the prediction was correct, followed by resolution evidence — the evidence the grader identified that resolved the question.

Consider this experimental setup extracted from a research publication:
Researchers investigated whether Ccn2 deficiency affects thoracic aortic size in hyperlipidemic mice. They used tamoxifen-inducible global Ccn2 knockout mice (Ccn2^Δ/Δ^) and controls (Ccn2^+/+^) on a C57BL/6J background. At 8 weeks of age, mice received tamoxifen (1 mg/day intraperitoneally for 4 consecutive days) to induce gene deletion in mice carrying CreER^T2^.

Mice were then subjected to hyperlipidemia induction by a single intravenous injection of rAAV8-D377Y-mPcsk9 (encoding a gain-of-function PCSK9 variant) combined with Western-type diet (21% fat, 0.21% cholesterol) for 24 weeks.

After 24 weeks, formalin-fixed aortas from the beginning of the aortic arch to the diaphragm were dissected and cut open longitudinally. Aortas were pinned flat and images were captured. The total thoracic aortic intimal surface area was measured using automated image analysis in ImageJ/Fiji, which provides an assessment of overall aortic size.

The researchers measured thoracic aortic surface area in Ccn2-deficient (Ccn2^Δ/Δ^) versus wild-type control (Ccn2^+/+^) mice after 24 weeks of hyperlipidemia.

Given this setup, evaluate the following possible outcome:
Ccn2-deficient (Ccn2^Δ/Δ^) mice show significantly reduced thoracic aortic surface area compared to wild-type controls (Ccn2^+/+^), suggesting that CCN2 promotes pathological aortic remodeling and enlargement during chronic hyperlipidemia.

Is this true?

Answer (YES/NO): NO